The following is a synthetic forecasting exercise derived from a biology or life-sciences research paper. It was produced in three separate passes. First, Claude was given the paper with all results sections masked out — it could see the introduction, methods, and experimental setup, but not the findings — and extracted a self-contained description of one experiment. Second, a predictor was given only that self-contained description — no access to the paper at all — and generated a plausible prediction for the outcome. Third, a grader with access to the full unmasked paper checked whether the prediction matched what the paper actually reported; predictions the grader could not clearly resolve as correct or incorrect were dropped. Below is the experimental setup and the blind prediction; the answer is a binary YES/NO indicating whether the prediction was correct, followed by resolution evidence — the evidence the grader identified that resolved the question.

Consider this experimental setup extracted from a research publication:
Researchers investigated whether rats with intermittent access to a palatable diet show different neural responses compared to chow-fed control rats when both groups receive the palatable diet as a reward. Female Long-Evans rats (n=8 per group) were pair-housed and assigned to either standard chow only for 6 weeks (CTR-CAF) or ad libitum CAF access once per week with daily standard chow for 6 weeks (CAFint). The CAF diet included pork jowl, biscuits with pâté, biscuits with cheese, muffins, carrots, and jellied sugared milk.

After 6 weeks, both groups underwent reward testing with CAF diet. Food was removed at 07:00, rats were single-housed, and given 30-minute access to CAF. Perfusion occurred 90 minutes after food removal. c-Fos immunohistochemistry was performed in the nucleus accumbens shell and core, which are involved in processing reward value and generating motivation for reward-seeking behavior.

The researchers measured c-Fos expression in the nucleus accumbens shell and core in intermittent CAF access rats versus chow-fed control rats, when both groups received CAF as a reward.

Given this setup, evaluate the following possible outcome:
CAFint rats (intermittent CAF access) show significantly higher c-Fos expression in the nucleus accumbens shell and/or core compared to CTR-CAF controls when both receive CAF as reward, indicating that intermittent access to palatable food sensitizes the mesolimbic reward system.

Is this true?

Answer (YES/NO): NO